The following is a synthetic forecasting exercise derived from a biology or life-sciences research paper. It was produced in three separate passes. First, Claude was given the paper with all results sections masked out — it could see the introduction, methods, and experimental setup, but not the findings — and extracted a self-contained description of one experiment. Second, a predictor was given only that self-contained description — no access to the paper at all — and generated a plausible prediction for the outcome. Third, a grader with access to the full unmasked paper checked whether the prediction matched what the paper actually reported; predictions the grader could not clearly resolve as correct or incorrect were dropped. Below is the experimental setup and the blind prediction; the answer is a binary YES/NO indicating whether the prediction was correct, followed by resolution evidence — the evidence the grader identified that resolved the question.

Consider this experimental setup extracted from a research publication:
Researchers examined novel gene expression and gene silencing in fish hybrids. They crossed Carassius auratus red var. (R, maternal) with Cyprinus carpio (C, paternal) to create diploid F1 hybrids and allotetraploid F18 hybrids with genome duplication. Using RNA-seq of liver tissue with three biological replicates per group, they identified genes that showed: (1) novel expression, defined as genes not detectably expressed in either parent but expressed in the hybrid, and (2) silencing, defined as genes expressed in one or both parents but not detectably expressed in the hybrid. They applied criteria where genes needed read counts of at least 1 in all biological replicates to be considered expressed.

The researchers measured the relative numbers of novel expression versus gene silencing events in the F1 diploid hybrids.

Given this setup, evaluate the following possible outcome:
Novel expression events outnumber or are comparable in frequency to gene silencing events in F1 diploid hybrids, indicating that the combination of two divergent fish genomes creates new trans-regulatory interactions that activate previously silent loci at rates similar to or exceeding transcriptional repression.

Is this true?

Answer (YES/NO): NO